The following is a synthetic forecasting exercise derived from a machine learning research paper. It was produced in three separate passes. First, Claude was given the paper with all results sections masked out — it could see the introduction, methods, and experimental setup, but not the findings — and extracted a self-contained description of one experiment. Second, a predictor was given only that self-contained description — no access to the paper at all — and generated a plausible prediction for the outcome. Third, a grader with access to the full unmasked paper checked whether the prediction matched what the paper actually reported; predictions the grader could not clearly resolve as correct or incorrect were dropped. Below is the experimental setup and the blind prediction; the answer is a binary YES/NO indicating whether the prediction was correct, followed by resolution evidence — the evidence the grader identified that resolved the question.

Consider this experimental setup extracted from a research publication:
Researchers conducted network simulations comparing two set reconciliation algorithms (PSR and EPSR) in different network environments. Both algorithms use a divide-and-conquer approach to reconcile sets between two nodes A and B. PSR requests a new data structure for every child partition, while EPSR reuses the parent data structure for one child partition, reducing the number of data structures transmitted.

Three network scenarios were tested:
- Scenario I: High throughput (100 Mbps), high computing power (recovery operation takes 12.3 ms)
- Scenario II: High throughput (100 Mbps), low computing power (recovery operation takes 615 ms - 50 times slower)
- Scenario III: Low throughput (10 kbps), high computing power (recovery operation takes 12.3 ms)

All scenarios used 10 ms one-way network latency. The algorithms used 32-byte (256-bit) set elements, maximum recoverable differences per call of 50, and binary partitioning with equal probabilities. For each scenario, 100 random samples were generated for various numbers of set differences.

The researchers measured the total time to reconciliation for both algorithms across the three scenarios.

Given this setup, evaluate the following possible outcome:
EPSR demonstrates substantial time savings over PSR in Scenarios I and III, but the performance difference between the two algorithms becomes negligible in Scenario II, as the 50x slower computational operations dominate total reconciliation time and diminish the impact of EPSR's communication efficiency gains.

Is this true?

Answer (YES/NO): NO